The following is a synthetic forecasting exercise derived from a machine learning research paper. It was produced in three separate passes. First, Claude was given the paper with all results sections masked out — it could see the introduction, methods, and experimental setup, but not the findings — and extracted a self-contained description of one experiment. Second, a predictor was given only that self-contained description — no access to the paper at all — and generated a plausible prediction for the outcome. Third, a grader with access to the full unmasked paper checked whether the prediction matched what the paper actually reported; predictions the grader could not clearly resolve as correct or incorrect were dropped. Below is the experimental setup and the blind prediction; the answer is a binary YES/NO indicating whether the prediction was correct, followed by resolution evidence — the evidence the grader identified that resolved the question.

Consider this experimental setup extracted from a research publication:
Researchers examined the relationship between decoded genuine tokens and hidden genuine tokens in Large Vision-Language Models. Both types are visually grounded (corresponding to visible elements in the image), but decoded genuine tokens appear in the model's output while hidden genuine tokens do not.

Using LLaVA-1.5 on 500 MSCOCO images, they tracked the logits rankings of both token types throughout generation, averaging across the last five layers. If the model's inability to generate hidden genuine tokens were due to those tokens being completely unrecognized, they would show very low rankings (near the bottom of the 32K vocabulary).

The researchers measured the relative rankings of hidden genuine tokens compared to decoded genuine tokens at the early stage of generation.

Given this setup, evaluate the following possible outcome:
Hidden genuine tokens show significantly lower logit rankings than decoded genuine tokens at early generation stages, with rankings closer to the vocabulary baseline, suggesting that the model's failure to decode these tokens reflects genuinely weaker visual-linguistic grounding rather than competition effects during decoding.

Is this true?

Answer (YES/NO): NO